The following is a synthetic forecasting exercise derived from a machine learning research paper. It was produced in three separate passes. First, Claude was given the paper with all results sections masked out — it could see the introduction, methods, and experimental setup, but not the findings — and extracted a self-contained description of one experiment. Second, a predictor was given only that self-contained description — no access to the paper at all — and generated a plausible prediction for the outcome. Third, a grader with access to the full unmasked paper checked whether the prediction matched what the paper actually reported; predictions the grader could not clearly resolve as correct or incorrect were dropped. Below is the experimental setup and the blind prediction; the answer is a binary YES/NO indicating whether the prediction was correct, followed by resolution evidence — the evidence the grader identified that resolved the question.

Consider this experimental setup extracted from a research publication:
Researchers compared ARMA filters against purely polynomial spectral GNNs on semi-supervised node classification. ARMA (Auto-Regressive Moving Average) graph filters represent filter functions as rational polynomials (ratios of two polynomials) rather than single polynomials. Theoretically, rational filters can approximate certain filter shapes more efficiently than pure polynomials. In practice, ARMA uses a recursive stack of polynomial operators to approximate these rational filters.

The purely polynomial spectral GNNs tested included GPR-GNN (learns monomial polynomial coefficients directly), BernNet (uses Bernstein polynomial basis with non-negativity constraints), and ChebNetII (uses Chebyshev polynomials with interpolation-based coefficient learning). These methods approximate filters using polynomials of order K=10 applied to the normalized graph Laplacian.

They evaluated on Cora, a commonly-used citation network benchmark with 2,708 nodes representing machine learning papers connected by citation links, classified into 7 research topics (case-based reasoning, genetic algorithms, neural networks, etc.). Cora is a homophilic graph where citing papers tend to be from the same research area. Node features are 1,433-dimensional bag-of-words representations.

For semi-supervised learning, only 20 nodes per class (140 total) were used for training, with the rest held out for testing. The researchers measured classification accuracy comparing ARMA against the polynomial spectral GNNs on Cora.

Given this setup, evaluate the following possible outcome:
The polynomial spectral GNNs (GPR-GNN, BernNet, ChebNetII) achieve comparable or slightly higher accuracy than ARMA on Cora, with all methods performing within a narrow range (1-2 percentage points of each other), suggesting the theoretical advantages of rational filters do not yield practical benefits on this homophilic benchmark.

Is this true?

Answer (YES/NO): NO